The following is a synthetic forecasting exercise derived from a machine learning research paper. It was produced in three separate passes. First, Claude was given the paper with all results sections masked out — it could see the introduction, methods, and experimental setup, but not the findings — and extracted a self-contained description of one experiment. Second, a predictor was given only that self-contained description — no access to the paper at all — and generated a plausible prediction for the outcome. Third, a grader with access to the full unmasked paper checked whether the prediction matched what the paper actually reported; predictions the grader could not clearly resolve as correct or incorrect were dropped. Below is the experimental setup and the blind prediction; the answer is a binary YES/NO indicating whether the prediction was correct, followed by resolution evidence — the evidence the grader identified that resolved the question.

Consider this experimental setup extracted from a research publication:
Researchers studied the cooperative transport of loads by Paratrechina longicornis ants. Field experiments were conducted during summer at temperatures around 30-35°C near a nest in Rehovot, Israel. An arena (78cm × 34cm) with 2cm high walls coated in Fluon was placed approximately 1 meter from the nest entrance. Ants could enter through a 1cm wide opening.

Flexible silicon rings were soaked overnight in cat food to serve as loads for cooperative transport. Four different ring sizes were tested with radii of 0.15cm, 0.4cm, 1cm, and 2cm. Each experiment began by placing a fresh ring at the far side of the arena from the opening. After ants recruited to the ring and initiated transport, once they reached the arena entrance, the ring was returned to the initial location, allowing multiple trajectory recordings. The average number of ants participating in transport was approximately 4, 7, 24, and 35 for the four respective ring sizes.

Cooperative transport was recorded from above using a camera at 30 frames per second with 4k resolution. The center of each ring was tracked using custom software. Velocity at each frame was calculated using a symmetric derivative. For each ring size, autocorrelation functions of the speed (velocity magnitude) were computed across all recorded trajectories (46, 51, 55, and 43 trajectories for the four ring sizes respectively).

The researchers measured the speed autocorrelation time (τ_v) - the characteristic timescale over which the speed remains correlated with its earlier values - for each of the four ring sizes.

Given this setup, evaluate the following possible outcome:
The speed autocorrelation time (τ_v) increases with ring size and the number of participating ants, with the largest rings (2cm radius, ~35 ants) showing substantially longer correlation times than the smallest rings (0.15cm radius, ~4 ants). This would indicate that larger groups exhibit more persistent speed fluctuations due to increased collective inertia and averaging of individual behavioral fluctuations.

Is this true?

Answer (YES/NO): NO